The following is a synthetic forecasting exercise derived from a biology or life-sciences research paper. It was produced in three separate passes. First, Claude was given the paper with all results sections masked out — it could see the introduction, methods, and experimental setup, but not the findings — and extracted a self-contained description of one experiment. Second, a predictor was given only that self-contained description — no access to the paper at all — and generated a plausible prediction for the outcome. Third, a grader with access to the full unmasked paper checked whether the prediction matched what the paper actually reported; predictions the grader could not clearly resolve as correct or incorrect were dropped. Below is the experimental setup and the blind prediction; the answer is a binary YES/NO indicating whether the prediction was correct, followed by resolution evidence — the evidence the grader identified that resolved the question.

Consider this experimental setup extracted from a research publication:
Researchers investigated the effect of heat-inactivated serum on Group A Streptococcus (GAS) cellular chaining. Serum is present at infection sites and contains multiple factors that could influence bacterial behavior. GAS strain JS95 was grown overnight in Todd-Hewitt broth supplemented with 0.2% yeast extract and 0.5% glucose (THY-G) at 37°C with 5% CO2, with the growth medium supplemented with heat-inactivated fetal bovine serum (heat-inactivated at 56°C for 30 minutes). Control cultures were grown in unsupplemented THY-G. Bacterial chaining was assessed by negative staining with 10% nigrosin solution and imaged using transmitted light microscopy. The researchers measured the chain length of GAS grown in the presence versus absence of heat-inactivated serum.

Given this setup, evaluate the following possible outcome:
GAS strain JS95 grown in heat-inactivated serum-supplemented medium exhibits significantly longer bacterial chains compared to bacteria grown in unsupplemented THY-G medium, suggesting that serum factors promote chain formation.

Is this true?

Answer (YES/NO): NO